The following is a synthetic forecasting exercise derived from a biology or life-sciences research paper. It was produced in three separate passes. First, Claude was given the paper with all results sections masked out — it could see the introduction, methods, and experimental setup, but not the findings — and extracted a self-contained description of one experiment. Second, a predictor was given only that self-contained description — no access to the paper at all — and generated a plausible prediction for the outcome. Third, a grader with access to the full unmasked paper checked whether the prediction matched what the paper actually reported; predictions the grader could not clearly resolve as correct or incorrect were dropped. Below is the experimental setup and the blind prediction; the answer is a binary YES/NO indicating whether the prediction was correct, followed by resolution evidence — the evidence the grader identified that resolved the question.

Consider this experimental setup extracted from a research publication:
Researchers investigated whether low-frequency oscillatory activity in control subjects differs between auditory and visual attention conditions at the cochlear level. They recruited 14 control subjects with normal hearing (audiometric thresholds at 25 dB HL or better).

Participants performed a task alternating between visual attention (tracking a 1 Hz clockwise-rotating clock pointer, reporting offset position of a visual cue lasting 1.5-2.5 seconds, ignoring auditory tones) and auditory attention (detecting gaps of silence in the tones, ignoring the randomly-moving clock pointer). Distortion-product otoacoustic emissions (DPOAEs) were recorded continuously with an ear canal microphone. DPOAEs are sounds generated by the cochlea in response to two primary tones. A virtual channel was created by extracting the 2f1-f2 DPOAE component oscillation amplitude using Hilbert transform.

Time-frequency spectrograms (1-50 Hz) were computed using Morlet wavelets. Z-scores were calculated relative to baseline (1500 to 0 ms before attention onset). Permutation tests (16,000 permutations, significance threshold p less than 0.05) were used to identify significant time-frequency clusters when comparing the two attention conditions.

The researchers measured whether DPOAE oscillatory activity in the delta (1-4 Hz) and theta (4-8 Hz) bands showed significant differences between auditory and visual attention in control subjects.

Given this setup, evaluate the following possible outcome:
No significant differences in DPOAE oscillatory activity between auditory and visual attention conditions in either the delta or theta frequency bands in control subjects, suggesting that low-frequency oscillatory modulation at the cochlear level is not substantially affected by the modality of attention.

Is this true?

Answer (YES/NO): NO